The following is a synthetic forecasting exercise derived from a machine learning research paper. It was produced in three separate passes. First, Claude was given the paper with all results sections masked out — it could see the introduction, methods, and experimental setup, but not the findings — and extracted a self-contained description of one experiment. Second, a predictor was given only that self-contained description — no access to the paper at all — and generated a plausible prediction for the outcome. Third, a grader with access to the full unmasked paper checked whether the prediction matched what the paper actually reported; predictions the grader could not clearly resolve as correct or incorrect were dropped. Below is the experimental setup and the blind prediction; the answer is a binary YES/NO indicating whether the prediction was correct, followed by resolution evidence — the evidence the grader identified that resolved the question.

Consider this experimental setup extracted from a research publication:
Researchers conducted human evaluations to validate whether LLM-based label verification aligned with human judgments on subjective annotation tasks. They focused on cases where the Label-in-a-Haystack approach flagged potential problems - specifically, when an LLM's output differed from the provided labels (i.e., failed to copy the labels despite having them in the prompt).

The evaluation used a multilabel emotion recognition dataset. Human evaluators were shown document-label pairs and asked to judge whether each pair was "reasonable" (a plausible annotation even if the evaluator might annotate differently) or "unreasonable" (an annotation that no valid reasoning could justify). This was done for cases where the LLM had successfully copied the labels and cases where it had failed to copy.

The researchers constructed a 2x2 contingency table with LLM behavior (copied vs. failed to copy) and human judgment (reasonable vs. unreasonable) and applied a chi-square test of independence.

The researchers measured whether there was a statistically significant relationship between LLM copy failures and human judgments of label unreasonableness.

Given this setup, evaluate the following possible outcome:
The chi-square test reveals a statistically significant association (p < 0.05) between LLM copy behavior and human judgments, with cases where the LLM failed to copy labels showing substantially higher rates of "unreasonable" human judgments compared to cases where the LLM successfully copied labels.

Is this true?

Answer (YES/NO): NO